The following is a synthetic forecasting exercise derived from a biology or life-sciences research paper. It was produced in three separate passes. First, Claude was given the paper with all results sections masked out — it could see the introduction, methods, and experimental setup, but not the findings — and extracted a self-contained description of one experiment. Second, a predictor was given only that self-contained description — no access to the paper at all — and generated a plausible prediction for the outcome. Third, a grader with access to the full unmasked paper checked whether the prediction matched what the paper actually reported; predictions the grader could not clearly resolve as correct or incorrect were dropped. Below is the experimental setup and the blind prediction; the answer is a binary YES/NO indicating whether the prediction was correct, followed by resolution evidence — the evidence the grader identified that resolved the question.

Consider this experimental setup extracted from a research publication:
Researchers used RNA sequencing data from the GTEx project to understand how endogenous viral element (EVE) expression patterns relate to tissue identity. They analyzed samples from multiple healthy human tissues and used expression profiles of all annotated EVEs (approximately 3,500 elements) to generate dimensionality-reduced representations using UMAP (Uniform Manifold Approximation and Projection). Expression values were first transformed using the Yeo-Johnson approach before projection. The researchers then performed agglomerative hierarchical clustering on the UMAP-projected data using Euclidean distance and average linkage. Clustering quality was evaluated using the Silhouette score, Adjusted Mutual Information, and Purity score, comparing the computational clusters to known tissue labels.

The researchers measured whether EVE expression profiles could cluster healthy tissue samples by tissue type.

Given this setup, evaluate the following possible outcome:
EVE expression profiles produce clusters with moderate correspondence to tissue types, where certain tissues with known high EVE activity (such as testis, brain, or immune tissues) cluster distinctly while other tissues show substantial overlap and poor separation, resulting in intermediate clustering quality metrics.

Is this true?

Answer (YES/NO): NO